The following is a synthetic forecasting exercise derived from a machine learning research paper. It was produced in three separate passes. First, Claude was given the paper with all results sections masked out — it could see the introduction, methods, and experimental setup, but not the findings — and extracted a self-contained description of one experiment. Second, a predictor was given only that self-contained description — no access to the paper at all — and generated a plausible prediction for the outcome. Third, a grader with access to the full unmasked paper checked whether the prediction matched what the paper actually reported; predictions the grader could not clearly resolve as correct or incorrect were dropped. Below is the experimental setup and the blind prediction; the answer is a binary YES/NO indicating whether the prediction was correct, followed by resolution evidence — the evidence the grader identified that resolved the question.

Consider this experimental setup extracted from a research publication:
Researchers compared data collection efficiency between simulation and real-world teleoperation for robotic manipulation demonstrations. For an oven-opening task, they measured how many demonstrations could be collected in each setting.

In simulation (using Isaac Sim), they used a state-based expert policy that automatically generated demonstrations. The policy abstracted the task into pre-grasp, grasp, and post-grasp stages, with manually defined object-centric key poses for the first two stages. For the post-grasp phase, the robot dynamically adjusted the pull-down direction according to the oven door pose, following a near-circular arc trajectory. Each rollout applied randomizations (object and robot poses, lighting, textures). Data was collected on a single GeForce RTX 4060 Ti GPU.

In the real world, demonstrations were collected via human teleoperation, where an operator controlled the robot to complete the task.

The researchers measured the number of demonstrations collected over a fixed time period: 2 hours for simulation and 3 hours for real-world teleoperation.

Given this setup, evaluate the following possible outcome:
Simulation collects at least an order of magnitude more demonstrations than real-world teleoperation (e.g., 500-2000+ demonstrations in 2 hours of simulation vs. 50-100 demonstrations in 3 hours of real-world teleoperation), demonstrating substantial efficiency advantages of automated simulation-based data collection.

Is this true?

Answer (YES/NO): YES